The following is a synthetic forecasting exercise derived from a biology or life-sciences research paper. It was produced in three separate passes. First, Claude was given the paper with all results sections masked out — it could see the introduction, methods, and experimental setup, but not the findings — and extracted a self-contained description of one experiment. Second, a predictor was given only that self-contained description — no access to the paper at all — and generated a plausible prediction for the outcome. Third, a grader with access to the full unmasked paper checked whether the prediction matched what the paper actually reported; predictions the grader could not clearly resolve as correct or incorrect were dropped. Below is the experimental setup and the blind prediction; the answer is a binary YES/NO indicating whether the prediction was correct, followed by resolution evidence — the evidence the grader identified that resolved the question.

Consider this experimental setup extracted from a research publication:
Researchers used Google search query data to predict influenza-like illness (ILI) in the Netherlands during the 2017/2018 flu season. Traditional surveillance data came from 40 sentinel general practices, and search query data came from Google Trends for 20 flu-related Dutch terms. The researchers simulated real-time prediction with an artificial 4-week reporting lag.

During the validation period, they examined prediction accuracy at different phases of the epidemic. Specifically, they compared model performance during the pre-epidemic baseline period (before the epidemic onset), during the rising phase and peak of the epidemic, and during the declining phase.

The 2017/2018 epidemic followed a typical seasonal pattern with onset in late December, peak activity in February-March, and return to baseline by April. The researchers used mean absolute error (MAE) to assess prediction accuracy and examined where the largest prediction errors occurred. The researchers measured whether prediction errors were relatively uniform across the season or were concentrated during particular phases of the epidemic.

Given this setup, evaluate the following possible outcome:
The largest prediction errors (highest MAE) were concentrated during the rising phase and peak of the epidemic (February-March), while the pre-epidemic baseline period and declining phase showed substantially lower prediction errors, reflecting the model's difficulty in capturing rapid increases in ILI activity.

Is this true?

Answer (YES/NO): YES